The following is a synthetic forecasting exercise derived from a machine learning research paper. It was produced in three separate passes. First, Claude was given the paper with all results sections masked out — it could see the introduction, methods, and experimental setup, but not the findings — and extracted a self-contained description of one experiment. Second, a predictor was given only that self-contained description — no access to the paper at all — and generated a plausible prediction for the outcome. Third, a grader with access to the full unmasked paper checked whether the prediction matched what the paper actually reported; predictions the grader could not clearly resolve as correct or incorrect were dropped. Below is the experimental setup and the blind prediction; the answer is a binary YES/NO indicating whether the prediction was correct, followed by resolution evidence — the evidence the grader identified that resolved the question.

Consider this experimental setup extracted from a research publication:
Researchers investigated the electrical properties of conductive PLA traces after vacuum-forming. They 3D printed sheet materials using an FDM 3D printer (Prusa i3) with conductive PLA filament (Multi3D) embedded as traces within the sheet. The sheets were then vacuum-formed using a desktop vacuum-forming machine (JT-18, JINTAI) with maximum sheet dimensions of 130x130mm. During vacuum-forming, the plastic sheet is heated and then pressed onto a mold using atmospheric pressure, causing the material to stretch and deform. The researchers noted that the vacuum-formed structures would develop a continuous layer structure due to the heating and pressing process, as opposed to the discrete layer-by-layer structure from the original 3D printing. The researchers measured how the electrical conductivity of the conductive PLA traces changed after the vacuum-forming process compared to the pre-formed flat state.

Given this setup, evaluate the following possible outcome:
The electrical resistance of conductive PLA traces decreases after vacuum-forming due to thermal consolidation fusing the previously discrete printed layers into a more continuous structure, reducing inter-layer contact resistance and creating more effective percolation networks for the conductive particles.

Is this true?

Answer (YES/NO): NO